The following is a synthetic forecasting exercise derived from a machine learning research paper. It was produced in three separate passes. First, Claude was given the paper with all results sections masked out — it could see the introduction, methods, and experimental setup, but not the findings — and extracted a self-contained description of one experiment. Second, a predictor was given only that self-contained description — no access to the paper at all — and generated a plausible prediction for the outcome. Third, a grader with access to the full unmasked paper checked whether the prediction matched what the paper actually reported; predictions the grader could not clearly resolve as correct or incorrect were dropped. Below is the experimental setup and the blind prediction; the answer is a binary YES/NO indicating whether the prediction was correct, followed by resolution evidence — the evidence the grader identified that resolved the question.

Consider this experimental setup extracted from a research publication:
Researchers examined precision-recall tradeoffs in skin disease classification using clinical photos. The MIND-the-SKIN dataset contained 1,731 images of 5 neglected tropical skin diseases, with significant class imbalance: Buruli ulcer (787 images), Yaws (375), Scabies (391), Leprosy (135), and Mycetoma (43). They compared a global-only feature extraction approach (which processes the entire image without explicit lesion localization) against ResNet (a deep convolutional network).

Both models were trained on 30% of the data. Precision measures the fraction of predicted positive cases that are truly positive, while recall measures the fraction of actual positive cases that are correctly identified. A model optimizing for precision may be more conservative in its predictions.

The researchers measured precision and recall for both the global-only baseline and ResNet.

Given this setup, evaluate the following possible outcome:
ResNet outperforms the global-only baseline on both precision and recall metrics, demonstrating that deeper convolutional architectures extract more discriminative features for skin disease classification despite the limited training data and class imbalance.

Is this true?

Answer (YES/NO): NO